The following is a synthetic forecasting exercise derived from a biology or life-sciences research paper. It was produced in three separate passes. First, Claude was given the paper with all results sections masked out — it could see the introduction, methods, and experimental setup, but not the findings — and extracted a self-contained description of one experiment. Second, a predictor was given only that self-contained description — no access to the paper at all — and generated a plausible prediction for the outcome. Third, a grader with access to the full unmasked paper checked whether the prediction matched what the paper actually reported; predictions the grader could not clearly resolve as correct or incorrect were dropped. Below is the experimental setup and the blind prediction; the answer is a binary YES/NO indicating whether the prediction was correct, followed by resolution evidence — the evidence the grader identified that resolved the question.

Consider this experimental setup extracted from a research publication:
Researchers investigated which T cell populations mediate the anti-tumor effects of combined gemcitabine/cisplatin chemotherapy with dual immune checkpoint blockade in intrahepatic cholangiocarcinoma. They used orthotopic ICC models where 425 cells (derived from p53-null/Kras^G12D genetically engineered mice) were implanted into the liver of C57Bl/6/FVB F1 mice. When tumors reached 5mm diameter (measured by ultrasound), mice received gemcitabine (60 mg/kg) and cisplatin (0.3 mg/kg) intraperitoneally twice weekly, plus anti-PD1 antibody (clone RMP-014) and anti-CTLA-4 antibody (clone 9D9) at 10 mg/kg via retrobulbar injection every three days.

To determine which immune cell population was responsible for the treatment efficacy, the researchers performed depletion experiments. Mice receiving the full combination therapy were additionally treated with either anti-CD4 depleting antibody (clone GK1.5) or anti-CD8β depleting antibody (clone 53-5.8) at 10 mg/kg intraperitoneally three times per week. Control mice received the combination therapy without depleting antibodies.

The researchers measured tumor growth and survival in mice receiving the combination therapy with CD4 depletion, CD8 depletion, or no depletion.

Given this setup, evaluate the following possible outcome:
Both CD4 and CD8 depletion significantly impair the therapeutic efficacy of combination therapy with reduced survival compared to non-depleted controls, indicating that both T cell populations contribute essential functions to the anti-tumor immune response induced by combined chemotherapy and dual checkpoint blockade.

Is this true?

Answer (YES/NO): NO